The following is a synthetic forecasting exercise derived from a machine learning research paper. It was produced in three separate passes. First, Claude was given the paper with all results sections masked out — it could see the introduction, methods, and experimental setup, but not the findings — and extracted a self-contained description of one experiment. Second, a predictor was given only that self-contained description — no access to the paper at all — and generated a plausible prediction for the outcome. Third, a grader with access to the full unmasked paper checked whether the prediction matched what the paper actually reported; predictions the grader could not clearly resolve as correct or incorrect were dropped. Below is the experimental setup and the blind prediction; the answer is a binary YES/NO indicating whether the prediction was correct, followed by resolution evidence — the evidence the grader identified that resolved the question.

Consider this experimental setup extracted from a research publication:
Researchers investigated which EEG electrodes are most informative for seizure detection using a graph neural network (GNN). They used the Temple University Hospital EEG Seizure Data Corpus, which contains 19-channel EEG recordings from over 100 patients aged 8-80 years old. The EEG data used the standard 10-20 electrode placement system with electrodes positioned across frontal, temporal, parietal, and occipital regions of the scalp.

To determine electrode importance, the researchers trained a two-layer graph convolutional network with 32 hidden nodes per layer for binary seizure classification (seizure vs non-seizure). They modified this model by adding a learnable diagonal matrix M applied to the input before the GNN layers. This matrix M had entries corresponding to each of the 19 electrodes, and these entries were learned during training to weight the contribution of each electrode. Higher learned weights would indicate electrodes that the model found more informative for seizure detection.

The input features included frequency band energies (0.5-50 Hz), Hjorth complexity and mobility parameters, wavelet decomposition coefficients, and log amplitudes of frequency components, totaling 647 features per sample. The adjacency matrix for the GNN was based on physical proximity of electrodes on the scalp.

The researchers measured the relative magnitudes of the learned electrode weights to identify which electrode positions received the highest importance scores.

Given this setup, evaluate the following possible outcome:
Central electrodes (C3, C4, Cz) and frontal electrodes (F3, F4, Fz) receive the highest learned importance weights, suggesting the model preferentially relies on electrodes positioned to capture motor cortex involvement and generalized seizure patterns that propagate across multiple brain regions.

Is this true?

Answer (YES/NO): NO